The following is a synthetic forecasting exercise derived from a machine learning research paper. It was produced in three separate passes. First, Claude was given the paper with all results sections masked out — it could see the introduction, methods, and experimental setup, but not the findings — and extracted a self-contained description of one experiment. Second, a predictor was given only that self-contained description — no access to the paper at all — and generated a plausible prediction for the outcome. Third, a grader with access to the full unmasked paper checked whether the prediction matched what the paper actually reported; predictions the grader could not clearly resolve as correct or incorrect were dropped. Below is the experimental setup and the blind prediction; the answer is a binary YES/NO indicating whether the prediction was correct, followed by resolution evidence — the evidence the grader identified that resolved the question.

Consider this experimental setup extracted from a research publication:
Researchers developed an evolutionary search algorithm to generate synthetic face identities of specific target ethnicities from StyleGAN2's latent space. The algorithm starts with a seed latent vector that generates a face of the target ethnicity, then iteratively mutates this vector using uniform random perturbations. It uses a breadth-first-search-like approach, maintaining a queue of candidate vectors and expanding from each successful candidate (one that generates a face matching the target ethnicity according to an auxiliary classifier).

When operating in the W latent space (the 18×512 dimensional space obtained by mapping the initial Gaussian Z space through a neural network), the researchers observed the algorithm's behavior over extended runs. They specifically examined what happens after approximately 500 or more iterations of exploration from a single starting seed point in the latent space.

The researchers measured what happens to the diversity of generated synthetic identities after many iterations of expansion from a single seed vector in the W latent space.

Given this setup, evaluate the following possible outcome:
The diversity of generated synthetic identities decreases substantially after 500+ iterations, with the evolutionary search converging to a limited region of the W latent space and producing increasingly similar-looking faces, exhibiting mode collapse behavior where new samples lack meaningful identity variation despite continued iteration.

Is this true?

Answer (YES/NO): YES